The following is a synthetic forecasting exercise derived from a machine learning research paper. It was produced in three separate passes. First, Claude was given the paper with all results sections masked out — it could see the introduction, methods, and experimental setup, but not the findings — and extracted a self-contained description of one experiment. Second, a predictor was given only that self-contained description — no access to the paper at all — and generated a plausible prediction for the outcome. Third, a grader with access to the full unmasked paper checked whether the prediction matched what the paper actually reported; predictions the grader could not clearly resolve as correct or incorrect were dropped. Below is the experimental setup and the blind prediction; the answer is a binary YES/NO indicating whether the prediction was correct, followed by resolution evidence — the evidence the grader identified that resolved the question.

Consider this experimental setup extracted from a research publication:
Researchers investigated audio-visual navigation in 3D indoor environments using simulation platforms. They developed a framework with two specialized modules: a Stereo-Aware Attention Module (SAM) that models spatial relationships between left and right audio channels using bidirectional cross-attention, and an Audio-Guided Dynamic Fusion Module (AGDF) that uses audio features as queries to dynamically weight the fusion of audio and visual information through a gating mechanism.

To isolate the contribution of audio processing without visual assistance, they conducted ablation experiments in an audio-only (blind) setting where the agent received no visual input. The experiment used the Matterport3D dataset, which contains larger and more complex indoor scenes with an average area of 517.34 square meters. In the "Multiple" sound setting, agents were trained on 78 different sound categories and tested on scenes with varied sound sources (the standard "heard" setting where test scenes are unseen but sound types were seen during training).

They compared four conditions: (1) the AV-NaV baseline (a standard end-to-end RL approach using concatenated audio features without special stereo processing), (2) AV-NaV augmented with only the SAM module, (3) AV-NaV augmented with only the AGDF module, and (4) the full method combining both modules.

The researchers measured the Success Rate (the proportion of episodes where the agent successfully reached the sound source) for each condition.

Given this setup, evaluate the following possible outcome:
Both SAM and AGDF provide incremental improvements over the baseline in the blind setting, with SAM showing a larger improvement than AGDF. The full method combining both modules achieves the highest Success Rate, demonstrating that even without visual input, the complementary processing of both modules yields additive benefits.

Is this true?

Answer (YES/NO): NO